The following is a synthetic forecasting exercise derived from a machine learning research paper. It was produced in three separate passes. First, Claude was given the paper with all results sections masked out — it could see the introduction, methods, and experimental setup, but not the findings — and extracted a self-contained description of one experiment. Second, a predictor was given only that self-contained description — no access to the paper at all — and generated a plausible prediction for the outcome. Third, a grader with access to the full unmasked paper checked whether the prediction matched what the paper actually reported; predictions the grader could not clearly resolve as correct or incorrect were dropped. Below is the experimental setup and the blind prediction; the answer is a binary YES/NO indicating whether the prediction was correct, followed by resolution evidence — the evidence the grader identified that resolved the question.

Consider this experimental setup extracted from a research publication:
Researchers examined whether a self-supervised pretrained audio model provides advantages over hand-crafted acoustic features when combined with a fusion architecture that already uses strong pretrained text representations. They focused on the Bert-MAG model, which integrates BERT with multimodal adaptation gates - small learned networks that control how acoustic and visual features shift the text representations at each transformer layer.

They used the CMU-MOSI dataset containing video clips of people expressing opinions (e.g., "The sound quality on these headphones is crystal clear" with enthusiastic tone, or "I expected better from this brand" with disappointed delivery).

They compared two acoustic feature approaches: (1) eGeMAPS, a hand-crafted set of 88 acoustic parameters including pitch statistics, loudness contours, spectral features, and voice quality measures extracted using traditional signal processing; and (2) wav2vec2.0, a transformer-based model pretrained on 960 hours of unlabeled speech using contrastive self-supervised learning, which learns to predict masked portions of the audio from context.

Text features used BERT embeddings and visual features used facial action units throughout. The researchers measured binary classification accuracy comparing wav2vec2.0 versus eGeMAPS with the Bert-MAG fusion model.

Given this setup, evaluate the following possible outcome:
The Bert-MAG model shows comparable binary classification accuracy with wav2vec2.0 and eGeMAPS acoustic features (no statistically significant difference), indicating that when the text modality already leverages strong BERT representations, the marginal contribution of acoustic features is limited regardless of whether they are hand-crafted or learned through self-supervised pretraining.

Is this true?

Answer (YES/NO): NO